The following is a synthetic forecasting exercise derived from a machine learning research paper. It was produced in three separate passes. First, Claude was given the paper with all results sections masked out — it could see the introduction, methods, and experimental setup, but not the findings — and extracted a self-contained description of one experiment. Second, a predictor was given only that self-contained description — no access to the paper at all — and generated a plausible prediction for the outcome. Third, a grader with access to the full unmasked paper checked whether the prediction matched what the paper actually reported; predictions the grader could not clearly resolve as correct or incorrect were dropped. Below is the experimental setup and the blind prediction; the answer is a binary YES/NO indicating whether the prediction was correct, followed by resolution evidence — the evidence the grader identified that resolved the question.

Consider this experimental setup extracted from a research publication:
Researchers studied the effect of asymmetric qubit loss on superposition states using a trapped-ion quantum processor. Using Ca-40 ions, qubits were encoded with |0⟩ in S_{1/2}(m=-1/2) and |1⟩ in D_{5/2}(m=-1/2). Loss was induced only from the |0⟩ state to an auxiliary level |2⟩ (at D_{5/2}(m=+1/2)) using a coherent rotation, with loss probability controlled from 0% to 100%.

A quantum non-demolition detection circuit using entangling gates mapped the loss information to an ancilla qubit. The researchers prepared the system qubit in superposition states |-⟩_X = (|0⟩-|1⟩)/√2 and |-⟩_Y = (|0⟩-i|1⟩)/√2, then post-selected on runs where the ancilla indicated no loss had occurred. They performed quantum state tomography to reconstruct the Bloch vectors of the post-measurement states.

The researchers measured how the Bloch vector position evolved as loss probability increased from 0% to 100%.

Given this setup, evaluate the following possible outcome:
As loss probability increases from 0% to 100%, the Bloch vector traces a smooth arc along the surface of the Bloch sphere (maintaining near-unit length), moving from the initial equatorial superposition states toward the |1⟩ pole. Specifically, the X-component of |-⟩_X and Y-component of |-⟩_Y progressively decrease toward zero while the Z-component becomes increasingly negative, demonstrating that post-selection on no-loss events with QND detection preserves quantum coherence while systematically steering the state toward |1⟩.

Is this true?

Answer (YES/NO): YES